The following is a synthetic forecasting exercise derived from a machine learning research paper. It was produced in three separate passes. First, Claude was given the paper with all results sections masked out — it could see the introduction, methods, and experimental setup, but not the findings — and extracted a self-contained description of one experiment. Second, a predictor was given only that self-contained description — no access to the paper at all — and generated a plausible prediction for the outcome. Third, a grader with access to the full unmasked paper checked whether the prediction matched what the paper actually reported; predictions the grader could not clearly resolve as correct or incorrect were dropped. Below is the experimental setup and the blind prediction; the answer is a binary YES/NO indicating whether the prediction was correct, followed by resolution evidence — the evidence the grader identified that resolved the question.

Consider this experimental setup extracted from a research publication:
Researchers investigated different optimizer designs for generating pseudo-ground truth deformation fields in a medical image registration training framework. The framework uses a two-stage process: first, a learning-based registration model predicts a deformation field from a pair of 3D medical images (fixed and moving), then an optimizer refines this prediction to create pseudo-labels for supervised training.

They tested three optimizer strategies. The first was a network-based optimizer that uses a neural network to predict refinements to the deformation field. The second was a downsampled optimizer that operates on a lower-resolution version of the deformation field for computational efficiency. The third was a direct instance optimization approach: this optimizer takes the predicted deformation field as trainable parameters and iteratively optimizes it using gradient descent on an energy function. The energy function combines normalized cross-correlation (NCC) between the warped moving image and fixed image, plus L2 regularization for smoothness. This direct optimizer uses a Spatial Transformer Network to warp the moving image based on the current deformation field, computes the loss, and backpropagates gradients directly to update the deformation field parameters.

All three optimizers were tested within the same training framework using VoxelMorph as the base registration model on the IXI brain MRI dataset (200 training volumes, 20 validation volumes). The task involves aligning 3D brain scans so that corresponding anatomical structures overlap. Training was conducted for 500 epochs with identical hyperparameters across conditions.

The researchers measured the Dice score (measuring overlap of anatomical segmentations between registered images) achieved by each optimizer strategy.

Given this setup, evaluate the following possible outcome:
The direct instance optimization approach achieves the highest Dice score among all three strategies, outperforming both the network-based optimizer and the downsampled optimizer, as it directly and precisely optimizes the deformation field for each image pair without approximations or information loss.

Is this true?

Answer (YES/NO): YES